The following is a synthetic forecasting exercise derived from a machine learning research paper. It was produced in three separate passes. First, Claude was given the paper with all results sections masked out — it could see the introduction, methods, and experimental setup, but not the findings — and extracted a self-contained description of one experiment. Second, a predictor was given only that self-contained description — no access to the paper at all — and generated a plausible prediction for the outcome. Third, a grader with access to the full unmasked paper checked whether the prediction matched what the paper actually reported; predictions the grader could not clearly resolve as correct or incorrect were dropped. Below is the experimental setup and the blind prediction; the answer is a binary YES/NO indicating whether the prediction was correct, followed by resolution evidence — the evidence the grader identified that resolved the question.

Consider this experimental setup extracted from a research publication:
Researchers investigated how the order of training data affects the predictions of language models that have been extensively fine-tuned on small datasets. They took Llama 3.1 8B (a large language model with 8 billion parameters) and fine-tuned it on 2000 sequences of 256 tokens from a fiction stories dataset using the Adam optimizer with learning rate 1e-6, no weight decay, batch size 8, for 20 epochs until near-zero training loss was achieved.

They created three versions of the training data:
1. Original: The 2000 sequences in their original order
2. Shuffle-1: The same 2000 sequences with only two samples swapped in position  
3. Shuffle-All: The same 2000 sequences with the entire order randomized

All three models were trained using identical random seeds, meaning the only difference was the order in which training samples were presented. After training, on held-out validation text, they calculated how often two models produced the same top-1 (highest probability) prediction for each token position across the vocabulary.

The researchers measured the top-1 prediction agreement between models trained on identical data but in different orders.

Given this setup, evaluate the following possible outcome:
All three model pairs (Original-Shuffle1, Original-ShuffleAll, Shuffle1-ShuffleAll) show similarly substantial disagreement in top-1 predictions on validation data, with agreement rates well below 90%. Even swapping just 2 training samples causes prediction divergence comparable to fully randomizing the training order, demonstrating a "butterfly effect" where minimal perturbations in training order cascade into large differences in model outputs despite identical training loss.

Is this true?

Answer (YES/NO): YES